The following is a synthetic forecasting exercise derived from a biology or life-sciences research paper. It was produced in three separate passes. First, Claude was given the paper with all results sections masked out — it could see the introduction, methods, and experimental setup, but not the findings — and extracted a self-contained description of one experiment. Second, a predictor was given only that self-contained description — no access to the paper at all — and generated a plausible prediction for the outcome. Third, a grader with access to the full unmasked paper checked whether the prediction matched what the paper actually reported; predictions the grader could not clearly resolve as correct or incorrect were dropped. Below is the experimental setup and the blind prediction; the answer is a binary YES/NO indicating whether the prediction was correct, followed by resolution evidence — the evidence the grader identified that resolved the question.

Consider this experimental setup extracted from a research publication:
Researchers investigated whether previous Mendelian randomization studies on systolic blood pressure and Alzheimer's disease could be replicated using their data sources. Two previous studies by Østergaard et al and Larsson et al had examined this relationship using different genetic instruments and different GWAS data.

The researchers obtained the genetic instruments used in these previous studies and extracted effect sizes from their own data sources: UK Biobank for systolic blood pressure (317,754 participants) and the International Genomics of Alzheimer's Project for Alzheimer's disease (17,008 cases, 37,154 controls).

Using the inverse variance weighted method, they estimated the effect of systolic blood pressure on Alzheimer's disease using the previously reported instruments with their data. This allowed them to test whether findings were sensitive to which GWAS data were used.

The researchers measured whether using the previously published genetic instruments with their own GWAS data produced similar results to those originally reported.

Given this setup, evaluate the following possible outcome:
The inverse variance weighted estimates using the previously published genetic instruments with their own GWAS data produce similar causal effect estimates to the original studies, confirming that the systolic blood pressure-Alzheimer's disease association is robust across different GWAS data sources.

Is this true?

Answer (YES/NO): YES